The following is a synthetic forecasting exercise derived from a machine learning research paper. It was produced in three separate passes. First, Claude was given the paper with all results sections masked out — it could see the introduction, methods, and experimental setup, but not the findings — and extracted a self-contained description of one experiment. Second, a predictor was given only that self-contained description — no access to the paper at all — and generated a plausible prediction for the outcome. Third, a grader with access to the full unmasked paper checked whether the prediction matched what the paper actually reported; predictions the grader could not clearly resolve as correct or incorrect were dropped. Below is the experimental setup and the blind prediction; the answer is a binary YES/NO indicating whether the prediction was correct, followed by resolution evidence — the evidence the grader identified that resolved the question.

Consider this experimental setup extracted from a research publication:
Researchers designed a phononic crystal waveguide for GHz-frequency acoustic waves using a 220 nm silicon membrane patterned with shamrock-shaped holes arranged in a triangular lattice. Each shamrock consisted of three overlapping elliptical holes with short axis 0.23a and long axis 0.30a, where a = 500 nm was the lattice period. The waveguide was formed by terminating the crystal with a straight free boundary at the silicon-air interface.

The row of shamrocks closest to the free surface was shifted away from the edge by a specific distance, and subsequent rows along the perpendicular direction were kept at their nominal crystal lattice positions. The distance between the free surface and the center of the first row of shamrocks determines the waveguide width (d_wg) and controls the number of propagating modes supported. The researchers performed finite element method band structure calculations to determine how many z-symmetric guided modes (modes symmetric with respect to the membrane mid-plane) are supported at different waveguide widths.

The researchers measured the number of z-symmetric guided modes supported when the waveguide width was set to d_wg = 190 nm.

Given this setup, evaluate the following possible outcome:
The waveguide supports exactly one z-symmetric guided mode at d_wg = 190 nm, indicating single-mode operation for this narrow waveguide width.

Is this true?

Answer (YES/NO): YES